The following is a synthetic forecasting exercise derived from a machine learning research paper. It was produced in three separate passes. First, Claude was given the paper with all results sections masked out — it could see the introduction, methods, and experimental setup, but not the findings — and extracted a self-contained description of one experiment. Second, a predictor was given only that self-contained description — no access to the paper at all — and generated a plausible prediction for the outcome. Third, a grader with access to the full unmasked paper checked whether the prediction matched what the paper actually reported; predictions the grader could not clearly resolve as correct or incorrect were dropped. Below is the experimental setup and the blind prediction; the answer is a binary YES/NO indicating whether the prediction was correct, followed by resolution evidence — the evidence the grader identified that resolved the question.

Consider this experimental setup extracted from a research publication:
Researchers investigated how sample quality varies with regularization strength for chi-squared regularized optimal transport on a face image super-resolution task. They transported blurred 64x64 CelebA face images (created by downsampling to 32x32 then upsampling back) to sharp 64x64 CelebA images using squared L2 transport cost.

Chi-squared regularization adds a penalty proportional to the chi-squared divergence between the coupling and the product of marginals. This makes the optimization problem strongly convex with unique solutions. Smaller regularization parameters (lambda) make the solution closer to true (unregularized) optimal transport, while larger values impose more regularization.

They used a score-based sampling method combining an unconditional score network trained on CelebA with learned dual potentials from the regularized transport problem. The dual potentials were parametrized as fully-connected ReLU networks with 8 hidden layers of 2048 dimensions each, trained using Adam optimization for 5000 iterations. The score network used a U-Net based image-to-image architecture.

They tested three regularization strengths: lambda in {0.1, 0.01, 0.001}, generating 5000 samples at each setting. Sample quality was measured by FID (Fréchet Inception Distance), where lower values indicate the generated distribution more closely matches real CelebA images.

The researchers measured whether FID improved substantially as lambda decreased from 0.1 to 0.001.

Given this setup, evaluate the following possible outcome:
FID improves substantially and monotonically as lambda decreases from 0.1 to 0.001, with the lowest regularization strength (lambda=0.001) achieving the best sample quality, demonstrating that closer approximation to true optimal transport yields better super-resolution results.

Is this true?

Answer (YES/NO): NO